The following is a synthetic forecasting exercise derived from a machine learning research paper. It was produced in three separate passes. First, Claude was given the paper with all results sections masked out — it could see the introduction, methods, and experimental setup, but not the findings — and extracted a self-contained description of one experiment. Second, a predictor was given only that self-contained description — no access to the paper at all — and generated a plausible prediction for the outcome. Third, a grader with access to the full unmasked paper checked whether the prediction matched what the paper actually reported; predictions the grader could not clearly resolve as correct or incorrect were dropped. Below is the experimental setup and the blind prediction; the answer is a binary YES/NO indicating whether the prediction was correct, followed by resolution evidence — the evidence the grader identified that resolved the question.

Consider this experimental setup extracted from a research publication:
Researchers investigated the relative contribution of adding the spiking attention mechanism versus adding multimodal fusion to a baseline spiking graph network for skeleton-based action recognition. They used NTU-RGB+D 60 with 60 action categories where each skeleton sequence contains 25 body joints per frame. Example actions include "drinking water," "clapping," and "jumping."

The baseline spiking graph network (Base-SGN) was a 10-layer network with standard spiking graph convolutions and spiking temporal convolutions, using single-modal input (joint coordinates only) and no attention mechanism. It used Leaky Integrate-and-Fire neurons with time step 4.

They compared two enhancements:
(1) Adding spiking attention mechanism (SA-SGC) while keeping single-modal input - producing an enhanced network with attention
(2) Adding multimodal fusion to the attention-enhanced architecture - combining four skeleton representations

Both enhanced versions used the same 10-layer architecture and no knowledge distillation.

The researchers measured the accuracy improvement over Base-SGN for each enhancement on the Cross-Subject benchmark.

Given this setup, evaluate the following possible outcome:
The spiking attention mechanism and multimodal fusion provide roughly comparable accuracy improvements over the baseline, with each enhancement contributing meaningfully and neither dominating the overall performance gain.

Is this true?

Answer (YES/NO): NO